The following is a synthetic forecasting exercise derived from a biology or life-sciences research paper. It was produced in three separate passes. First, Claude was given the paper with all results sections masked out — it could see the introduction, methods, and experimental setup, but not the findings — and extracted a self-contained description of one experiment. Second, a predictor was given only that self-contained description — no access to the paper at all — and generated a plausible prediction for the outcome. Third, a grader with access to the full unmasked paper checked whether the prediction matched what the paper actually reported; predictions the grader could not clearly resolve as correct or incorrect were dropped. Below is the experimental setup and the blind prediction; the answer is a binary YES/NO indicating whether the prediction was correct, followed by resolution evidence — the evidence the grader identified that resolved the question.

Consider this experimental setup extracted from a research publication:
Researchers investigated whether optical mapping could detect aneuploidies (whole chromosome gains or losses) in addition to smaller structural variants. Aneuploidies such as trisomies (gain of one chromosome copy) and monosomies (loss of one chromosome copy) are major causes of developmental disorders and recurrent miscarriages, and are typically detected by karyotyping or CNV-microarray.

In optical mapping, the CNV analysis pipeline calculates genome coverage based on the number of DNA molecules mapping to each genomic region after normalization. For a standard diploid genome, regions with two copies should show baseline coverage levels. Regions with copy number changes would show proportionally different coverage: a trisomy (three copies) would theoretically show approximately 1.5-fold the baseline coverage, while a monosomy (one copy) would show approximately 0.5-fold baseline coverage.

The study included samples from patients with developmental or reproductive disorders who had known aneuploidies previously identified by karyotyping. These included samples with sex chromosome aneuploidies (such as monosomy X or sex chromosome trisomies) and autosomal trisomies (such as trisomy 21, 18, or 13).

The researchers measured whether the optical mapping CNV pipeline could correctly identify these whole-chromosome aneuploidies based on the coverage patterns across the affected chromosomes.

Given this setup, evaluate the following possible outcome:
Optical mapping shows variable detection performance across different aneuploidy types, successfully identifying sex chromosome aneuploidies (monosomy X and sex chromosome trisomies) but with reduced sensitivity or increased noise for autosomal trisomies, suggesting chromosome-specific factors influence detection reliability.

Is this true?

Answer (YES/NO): NO